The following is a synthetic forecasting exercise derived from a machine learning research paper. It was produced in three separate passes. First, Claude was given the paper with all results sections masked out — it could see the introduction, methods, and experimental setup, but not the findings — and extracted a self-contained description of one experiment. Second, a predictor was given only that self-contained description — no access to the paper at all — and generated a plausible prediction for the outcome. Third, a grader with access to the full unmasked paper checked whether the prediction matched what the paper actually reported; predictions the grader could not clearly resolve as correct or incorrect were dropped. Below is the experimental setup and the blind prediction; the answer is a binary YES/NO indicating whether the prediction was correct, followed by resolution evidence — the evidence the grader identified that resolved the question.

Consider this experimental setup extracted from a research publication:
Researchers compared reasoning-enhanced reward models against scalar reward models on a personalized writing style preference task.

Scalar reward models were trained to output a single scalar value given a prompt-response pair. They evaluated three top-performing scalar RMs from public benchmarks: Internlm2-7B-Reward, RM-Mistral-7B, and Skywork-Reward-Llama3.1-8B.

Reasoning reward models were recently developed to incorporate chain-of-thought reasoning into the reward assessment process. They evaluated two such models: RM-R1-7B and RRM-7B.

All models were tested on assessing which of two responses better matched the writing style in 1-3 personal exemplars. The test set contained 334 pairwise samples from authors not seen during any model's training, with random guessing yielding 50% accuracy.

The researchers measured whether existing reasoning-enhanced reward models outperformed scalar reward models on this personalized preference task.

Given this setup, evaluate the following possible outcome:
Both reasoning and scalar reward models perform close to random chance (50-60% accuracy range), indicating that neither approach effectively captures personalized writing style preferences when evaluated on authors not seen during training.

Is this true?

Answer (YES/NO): NO